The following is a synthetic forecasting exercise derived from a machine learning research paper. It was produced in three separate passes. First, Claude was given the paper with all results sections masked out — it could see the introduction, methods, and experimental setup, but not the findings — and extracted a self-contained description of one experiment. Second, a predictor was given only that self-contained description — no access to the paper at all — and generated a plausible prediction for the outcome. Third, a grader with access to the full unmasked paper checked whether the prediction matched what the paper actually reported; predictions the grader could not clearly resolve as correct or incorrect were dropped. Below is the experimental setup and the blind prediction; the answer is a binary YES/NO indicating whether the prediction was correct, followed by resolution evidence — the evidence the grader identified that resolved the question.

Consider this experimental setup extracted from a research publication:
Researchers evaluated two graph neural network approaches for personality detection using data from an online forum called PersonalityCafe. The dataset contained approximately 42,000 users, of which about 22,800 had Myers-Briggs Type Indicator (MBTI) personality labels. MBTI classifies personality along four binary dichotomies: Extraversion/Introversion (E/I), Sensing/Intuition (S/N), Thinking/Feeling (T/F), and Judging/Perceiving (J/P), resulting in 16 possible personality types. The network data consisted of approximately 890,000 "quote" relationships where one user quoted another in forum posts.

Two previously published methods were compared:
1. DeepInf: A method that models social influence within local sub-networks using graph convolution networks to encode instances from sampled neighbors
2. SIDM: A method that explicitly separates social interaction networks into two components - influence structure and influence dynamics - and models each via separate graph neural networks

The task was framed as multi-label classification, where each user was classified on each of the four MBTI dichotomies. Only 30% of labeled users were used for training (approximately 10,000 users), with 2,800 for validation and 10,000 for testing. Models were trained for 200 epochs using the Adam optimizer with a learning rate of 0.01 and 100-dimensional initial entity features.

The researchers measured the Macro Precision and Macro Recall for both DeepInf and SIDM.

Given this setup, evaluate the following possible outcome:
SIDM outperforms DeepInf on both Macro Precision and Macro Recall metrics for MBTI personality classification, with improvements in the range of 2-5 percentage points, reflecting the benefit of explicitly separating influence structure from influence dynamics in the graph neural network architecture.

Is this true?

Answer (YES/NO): NO